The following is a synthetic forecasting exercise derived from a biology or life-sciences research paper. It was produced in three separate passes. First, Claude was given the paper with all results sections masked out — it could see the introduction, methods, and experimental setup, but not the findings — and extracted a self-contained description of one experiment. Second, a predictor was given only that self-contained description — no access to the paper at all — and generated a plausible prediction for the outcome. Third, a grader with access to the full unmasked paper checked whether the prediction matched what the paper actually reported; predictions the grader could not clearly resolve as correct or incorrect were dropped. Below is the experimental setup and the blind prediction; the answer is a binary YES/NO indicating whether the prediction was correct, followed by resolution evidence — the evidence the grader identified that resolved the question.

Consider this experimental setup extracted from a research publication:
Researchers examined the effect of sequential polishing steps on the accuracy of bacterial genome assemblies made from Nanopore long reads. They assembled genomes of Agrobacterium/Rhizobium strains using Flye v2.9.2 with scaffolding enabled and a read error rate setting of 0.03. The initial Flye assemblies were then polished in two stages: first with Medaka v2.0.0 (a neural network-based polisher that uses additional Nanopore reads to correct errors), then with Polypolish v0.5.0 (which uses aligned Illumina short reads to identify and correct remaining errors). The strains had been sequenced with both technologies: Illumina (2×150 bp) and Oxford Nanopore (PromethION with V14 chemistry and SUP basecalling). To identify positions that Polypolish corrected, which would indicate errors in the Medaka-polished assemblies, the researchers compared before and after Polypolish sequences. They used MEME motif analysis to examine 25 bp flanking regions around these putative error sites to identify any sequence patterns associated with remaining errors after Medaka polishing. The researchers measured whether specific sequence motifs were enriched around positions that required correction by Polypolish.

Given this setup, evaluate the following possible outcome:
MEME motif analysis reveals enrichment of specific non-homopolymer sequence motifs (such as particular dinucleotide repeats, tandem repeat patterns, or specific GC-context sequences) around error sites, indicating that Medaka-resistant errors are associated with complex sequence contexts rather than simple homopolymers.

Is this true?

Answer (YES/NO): NO